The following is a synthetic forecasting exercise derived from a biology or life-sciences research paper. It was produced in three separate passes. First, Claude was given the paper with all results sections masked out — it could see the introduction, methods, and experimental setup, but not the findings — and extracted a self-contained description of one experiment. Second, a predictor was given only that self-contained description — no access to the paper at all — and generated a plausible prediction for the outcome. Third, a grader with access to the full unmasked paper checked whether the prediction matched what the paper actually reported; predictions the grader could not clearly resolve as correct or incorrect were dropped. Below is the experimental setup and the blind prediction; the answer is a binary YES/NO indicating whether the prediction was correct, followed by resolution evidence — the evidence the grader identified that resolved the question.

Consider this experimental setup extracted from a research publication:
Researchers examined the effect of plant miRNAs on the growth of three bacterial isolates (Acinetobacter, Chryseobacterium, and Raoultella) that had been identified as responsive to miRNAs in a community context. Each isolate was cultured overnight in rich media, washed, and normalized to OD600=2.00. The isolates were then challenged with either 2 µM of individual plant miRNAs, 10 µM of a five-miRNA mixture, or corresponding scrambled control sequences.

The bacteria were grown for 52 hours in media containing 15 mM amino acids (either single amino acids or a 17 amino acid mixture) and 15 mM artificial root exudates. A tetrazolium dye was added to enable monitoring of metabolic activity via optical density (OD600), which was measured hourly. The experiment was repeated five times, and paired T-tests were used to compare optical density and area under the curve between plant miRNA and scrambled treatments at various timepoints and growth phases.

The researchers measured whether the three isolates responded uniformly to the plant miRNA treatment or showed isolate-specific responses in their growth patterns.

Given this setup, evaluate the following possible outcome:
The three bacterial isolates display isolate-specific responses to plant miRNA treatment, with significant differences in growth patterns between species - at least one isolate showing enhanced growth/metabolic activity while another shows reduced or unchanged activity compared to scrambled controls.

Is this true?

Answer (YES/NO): YES